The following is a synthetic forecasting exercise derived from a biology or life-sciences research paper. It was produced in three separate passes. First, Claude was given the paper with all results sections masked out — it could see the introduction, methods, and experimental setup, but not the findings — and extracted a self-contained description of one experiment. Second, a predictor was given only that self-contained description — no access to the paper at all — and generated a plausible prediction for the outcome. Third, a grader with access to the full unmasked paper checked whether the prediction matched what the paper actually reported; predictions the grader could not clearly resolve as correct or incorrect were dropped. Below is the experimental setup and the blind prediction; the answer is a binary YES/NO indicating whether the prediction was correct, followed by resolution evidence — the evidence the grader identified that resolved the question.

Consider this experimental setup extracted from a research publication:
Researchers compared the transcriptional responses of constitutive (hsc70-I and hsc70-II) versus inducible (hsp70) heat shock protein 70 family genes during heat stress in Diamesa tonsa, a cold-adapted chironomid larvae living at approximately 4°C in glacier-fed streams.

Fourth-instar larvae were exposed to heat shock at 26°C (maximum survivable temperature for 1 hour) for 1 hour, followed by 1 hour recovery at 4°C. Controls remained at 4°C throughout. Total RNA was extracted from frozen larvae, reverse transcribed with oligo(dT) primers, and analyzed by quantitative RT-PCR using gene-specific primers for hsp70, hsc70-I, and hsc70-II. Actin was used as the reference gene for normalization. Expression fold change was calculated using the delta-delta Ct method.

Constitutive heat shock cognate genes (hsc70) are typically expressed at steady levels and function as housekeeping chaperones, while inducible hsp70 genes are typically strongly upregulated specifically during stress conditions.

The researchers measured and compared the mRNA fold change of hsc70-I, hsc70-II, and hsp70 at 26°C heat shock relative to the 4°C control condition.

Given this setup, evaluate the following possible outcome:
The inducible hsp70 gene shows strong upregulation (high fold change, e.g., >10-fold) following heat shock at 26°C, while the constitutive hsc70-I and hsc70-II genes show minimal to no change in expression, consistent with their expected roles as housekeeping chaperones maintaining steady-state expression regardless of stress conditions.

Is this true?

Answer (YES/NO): NO